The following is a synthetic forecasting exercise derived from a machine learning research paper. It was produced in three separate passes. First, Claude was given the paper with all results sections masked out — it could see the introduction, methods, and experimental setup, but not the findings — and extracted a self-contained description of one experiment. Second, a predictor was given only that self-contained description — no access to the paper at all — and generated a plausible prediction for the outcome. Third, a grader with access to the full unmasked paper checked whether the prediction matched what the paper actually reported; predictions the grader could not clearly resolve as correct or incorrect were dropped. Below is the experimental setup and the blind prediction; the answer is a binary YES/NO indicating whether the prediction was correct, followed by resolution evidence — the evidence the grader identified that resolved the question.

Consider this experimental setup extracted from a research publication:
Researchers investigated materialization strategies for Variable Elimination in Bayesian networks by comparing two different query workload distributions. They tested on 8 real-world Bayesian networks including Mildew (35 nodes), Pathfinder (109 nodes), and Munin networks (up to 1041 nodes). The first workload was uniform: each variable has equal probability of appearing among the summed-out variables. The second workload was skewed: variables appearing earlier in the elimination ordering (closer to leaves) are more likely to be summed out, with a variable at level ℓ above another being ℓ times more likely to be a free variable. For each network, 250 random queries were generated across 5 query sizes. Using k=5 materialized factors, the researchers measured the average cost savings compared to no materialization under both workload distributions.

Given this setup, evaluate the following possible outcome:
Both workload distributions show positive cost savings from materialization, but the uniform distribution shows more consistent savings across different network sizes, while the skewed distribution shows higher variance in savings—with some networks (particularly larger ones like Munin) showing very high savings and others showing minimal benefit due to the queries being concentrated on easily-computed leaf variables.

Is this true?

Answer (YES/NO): NO